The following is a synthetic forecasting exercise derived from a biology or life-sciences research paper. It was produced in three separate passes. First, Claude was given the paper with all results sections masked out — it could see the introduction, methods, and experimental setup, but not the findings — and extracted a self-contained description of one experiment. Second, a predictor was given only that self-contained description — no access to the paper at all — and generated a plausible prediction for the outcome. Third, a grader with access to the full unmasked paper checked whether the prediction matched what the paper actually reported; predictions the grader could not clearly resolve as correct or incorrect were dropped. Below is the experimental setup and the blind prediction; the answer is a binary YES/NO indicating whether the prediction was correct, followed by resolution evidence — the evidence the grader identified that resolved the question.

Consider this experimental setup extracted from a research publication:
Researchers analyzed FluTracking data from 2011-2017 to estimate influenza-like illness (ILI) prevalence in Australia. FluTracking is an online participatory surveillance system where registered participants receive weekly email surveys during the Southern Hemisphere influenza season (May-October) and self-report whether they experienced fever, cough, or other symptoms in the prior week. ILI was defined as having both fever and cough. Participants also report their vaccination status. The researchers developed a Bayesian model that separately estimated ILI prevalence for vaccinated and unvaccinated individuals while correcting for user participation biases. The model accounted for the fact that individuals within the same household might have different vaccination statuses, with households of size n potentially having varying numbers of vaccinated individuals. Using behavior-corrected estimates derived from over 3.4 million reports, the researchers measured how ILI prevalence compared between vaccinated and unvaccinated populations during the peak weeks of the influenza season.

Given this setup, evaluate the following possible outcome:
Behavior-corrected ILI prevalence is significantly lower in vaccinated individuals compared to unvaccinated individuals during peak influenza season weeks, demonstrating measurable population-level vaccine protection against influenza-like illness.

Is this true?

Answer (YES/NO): NO